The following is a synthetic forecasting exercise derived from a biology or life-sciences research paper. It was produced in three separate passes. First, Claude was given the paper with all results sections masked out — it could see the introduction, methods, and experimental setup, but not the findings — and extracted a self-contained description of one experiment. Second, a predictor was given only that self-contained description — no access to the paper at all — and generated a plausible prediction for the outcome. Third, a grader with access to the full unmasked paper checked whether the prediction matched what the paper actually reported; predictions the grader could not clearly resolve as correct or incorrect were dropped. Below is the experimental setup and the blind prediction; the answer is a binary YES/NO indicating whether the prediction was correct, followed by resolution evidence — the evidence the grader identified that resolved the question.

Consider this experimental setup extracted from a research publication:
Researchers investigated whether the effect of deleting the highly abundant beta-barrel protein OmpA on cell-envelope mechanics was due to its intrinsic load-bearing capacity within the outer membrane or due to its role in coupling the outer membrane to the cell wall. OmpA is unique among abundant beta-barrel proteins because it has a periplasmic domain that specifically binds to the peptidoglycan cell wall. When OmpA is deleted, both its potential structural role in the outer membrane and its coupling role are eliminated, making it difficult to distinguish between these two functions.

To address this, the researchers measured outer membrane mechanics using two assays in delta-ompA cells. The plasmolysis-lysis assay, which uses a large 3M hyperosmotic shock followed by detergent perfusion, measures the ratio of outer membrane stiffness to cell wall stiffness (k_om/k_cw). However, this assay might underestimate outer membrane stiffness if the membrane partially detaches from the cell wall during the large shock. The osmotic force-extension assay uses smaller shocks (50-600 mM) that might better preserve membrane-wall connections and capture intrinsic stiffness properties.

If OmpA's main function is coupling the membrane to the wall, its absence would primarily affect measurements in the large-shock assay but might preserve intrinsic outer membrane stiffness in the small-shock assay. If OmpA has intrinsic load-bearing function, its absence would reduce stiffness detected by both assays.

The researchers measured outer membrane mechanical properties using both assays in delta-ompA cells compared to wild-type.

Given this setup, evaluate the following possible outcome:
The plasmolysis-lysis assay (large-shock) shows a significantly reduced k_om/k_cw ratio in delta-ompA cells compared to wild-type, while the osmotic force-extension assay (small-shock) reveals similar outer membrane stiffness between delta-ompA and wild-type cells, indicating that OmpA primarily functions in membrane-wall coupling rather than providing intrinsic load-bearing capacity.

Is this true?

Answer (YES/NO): NO